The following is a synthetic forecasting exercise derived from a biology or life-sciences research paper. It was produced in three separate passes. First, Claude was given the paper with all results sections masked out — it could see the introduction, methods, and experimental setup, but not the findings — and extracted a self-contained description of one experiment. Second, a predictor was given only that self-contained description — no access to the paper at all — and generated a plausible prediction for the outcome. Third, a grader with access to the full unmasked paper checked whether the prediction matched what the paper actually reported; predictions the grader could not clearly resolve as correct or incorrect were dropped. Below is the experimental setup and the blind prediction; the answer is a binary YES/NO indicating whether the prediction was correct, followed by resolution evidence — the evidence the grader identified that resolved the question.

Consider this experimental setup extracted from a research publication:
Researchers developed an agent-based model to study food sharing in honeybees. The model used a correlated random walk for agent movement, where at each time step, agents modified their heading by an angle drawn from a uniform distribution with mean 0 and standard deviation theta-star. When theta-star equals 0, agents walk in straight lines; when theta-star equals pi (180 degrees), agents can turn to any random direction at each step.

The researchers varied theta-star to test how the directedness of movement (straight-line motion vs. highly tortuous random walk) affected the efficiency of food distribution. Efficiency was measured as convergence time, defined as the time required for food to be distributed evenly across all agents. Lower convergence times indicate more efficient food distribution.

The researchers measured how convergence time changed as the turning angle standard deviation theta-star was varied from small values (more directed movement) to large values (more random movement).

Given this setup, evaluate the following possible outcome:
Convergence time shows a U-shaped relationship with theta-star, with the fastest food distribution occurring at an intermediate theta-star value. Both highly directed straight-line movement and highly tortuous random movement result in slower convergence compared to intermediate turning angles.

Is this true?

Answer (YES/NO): NO